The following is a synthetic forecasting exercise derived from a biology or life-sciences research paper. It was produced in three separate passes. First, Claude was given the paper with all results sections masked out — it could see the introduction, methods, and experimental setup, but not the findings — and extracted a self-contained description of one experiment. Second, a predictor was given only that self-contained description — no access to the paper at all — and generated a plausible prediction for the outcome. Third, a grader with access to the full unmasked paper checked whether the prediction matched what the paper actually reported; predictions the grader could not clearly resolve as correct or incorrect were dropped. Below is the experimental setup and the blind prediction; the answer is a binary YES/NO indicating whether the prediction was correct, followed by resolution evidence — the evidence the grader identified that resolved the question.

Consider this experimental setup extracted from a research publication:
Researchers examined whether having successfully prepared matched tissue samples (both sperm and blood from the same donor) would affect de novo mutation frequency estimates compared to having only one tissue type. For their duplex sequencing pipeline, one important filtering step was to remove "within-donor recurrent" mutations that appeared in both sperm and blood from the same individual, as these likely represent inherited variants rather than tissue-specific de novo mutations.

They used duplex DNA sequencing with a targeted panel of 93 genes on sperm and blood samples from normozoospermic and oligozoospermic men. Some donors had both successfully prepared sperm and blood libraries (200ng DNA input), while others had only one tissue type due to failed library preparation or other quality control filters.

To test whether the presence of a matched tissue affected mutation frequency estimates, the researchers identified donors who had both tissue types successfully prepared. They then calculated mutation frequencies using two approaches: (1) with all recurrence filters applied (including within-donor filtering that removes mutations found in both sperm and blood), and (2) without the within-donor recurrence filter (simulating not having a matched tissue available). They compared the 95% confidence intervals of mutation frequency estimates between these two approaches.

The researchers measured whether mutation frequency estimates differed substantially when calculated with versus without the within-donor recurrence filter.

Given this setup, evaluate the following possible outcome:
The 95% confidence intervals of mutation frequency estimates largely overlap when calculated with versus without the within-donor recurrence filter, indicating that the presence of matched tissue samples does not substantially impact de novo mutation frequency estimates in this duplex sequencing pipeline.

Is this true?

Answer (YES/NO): YES